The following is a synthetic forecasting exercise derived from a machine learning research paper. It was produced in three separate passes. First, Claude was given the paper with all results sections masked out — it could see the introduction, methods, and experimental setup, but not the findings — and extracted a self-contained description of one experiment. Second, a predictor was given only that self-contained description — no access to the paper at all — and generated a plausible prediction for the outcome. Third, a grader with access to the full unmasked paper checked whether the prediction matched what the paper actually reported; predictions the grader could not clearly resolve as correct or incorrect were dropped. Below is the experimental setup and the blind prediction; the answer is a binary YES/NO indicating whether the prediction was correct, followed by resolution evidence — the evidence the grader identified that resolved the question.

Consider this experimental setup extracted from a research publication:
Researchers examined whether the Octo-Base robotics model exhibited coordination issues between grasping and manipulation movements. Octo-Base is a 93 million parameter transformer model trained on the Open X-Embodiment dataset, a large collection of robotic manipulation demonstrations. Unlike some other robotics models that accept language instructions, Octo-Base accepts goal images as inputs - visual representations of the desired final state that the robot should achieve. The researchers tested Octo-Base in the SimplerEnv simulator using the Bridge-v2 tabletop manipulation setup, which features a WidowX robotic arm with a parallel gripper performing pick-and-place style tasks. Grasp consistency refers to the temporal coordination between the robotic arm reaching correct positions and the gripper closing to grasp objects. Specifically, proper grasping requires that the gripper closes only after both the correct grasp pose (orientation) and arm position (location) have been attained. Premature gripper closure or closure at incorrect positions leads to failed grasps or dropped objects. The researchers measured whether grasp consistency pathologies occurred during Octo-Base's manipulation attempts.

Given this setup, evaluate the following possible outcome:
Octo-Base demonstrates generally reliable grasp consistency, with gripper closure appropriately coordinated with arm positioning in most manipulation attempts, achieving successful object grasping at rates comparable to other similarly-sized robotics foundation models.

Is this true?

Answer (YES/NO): NO